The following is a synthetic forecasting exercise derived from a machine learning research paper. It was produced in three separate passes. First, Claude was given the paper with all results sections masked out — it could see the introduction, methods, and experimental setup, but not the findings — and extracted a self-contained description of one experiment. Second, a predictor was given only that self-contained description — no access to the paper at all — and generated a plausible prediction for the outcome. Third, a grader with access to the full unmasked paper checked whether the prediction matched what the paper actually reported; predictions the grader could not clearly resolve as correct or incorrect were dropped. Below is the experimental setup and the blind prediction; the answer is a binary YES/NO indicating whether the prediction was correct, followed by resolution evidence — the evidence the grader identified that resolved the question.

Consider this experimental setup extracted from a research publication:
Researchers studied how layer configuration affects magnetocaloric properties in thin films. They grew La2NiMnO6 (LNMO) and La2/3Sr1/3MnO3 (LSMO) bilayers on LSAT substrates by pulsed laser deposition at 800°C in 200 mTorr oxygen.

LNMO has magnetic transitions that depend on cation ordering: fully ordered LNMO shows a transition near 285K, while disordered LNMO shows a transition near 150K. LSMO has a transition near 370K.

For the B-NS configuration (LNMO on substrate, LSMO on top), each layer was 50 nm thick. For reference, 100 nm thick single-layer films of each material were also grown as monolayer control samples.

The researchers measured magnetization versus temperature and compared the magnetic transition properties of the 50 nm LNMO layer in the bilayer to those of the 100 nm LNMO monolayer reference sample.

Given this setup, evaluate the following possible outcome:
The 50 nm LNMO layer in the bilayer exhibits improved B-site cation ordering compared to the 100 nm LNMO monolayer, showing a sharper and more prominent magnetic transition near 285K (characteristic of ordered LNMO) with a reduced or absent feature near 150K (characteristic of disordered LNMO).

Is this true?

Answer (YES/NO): NO